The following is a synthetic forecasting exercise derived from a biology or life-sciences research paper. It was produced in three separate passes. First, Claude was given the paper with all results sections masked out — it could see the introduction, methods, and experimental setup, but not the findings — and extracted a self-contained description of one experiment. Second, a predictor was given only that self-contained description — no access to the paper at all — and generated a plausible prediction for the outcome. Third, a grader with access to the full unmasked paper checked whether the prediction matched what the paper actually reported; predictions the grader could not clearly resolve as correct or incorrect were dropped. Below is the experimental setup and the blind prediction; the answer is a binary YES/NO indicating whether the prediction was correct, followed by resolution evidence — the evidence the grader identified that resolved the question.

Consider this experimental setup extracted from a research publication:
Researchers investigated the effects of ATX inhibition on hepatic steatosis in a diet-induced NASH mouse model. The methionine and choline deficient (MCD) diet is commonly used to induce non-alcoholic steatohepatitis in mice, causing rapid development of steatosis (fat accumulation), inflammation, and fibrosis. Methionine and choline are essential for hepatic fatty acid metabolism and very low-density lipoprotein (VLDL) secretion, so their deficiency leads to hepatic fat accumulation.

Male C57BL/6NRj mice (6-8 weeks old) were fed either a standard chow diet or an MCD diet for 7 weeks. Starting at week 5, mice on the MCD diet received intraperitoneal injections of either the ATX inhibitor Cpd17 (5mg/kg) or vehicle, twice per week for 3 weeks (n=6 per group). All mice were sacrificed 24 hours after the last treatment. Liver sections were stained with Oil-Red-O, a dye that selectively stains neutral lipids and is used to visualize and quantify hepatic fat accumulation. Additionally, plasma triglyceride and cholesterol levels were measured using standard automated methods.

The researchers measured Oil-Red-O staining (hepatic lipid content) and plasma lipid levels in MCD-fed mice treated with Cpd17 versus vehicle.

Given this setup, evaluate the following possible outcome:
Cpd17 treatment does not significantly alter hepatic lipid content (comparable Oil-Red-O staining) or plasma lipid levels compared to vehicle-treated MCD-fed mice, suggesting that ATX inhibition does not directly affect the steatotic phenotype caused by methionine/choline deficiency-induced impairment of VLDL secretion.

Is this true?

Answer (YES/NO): NO